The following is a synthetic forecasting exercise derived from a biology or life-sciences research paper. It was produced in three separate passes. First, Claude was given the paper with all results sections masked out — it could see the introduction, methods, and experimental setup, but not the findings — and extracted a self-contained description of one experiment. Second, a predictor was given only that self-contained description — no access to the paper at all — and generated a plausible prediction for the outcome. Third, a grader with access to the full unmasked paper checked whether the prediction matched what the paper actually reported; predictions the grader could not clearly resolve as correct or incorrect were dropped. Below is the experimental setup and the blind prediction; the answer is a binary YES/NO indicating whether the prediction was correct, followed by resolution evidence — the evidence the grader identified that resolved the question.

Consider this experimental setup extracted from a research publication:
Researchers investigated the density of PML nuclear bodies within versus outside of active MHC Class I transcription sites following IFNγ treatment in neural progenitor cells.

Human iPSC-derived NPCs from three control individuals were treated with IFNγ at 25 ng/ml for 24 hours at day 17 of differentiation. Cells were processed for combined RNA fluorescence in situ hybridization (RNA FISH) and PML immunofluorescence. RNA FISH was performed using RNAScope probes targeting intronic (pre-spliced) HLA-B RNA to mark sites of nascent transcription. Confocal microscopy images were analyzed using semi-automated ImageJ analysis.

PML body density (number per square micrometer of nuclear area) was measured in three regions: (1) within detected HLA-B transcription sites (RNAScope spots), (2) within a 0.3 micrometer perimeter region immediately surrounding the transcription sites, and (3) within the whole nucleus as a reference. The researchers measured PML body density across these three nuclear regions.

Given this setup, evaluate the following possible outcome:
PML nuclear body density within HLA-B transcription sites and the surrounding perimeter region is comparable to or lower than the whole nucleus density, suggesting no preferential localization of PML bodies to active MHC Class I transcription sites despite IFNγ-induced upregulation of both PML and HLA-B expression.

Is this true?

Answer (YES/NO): NO